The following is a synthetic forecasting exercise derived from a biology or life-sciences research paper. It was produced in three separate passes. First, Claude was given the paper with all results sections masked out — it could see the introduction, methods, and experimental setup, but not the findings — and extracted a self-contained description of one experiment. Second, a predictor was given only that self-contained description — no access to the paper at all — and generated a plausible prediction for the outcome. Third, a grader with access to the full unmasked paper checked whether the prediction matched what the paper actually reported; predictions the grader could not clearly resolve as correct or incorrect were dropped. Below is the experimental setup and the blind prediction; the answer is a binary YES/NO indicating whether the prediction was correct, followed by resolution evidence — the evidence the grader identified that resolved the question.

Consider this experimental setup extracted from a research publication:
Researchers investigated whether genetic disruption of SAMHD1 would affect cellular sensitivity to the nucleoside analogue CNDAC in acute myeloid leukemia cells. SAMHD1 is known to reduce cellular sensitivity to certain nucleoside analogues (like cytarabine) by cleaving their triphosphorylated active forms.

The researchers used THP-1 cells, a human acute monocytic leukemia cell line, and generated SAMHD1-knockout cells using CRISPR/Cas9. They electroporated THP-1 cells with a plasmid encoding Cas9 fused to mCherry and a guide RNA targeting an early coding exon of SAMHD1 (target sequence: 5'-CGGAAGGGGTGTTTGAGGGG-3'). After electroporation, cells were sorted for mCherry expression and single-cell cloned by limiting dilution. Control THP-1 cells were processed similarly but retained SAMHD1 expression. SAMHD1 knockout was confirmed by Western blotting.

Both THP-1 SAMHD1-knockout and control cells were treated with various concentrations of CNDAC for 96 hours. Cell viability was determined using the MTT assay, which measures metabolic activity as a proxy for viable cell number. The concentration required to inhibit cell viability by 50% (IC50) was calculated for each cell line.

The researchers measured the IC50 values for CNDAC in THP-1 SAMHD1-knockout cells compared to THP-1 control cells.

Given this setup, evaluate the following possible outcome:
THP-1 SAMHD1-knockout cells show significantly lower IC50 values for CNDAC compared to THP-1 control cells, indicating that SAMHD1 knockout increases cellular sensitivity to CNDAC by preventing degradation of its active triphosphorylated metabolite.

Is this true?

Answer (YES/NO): YES